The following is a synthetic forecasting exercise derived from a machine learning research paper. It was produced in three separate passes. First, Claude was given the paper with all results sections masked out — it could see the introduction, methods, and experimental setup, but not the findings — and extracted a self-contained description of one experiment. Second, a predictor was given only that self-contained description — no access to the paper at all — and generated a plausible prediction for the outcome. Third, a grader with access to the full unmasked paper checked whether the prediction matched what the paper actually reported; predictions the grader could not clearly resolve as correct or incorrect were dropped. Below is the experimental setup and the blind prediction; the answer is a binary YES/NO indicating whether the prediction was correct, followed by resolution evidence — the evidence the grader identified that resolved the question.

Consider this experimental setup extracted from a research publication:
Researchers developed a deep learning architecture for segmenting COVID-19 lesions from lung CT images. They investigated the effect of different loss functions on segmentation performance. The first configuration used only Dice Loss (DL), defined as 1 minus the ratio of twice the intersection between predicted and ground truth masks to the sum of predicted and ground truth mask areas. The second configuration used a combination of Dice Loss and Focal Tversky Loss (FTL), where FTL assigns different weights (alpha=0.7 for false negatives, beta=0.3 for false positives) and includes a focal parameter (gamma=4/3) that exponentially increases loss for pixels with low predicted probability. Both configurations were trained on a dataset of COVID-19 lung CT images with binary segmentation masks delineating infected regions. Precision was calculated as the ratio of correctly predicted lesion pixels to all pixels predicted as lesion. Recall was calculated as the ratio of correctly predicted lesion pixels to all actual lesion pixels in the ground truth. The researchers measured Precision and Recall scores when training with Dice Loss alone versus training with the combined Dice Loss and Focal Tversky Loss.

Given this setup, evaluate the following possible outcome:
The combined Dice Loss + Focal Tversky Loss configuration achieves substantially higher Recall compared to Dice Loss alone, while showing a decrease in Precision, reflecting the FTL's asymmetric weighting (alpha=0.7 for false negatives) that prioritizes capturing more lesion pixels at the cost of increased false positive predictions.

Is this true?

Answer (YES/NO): NO